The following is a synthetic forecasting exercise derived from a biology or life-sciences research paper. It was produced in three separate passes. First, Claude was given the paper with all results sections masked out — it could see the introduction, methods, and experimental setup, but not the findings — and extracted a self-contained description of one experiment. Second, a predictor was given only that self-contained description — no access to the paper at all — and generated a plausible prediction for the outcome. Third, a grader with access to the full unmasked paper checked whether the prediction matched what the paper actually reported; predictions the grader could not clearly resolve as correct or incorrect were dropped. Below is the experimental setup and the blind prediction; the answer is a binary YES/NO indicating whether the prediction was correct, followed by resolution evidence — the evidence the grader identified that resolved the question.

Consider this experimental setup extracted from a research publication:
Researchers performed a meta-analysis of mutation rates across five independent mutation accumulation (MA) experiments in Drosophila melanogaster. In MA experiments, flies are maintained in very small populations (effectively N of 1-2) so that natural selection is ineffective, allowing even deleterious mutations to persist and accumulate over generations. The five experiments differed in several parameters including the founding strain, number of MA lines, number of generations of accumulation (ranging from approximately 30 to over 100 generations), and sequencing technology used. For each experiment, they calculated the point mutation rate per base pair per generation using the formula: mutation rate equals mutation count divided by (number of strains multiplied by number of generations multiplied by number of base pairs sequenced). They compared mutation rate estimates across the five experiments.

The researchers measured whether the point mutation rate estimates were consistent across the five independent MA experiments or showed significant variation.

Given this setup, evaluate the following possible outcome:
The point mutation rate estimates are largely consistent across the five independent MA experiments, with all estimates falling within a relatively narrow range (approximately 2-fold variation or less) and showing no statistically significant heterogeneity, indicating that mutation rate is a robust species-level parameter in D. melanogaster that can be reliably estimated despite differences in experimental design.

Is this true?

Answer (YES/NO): NO